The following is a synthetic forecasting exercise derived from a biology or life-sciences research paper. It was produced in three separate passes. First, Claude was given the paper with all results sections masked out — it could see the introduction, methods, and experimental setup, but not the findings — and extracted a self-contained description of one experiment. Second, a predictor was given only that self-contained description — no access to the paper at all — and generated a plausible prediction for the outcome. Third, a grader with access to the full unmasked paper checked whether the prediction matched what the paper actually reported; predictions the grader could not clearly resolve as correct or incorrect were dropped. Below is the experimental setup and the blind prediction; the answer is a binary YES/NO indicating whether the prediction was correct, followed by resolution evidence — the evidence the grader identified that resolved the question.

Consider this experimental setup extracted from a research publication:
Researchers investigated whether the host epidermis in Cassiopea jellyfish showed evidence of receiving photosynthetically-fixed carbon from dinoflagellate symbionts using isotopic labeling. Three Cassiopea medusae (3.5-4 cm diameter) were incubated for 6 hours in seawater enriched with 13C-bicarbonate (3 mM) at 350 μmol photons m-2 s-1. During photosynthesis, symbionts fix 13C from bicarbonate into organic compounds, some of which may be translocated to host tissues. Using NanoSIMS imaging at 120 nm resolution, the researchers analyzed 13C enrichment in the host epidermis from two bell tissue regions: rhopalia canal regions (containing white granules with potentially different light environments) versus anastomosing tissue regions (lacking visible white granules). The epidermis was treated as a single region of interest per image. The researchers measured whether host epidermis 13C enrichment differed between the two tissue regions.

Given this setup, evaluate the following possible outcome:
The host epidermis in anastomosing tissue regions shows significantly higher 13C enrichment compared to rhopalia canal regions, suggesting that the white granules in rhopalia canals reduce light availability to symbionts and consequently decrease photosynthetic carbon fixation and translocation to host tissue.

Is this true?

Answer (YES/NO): NO